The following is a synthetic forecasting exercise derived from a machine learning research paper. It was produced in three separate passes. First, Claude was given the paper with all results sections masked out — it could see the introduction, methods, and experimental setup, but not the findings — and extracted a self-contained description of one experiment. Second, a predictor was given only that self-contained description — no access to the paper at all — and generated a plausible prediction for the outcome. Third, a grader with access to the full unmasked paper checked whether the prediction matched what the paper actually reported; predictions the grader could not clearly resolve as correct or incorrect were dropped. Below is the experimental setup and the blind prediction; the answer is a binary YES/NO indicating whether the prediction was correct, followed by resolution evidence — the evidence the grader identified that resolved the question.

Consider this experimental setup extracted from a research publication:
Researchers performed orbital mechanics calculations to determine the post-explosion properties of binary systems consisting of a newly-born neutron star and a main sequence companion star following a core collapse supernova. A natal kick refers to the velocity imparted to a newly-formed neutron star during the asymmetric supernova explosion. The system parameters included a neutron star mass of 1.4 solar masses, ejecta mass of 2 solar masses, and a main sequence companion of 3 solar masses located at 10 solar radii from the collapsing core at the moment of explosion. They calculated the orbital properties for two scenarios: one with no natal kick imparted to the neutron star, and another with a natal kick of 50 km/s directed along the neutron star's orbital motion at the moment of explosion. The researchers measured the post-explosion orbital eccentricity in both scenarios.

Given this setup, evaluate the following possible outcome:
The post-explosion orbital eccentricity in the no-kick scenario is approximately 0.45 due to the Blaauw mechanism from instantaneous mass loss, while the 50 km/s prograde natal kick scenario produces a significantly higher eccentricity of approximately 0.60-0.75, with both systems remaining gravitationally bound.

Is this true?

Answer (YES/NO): NO